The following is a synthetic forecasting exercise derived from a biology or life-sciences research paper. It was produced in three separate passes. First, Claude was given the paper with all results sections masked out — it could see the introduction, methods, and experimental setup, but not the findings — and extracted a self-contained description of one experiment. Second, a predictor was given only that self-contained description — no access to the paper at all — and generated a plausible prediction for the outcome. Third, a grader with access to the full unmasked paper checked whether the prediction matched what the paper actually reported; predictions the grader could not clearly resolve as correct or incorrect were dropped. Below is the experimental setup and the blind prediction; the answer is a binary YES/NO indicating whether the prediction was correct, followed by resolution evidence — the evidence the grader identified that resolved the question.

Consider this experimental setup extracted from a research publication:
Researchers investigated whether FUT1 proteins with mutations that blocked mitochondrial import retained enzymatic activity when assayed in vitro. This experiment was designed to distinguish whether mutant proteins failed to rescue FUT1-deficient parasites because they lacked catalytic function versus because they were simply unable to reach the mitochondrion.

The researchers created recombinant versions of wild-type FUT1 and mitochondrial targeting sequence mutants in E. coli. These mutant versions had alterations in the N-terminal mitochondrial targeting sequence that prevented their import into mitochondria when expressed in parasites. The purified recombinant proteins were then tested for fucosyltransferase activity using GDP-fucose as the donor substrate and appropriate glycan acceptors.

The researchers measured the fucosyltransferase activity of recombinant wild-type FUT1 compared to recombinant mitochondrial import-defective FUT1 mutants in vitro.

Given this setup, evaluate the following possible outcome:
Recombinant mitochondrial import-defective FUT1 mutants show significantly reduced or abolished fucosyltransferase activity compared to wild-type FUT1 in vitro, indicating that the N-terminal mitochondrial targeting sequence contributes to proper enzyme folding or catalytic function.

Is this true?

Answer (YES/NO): NO